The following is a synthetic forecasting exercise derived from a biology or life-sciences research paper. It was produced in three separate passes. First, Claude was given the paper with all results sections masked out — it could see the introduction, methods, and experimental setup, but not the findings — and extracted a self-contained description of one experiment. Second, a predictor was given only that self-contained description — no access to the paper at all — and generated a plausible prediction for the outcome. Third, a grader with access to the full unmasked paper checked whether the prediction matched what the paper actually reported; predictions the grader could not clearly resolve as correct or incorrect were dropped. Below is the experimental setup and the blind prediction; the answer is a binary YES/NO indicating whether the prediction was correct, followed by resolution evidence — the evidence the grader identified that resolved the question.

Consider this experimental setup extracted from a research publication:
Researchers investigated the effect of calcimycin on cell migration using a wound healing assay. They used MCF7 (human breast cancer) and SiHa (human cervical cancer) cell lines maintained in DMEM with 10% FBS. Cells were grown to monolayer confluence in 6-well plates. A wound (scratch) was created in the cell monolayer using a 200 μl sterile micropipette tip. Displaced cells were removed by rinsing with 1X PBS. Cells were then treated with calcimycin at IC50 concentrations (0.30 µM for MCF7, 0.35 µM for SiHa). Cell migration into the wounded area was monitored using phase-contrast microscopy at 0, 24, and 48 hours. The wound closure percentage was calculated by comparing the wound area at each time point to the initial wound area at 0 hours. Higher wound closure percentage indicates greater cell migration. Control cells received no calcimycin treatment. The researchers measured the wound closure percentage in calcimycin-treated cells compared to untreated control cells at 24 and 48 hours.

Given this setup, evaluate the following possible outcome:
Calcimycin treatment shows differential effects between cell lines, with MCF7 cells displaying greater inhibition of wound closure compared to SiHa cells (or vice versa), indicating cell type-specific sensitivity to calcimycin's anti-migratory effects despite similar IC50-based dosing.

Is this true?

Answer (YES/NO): NO